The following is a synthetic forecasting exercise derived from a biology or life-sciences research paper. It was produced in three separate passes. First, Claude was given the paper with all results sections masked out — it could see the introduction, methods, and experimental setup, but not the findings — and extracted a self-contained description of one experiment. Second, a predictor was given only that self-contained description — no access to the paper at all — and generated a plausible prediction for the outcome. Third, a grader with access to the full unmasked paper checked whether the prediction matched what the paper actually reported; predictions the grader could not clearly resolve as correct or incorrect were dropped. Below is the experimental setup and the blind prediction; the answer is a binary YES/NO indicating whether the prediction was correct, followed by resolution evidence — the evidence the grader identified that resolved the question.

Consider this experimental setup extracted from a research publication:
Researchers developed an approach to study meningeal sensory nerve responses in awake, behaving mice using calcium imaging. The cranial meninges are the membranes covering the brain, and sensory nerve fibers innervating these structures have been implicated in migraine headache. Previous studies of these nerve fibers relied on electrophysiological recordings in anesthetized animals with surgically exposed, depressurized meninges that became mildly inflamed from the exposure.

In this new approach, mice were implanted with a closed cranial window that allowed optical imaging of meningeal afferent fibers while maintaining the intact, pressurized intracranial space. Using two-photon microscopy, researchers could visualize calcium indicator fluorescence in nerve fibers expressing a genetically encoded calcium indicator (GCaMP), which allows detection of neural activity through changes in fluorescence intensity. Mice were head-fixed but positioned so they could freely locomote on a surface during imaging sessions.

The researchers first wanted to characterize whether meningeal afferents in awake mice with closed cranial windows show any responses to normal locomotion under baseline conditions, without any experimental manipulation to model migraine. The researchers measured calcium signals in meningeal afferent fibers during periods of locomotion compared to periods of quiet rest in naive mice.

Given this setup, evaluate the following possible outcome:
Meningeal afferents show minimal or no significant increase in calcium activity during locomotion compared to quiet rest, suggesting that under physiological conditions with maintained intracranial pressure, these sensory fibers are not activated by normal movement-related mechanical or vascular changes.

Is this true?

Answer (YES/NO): NO